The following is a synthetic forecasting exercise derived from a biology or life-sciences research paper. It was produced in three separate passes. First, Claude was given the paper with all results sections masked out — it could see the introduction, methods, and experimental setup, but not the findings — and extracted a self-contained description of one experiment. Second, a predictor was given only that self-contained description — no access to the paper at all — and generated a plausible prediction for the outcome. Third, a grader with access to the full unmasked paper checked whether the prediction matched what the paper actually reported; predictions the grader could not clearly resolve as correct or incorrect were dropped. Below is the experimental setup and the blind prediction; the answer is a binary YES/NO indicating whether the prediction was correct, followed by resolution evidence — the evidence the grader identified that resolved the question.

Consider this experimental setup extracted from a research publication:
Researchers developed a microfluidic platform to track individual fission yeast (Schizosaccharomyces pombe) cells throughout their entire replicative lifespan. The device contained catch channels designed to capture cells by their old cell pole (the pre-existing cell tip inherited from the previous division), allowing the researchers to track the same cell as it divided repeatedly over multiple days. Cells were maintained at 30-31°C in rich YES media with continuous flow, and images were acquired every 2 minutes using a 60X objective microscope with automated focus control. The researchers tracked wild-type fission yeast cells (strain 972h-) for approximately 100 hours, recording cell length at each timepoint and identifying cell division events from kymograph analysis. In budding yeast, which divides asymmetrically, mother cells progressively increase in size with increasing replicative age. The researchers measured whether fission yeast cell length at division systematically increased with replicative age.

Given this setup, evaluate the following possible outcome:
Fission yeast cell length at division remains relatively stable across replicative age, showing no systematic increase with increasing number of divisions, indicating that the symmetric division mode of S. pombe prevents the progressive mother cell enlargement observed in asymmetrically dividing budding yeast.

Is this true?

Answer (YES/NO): YES